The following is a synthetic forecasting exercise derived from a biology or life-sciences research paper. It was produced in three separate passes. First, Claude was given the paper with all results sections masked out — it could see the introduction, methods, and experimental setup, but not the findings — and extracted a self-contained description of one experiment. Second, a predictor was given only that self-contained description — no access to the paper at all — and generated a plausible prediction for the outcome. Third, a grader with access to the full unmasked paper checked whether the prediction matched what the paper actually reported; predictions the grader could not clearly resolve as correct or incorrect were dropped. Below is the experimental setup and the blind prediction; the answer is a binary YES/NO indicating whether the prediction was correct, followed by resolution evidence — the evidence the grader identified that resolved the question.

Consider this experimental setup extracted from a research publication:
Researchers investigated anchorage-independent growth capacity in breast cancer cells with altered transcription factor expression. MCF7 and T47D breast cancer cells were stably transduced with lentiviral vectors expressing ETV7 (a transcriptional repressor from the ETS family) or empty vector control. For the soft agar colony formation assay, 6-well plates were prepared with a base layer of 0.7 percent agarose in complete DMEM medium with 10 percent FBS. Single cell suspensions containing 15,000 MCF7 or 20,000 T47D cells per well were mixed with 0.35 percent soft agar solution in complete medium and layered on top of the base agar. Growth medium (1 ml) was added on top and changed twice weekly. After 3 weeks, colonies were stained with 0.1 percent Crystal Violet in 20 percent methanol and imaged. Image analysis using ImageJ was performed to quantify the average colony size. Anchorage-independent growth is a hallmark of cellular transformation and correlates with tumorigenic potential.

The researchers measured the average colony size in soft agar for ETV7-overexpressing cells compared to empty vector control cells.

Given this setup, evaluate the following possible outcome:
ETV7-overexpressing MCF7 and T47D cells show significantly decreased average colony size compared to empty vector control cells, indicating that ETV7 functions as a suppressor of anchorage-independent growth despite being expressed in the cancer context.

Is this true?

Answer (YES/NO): NO